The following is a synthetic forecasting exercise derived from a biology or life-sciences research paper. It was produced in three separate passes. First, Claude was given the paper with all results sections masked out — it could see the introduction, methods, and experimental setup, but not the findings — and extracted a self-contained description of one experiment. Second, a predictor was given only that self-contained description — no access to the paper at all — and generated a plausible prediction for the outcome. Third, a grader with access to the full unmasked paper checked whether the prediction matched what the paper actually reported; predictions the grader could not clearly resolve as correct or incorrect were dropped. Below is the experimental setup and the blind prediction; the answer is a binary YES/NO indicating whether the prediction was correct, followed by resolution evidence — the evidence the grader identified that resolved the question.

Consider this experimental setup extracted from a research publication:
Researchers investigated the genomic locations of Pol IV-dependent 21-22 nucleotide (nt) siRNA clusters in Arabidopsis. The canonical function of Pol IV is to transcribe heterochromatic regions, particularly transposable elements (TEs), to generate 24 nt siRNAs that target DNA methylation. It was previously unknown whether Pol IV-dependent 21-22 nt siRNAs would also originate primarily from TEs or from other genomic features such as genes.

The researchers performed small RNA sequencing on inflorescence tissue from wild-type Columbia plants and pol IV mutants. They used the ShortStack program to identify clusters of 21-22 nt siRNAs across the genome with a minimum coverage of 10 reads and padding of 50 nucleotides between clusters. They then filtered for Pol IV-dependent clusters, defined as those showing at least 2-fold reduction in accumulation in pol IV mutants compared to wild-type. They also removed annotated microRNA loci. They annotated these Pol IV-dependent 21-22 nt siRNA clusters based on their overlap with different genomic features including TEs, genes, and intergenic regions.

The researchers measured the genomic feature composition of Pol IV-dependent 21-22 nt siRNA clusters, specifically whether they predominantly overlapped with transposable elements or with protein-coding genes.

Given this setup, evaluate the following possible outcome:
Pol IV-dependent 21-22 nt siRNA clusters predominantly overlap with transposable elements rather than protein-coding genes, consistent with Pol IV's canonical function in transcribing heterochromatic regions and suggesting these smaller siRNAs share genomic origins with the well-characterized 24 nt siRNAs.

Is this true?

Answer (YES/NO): YES